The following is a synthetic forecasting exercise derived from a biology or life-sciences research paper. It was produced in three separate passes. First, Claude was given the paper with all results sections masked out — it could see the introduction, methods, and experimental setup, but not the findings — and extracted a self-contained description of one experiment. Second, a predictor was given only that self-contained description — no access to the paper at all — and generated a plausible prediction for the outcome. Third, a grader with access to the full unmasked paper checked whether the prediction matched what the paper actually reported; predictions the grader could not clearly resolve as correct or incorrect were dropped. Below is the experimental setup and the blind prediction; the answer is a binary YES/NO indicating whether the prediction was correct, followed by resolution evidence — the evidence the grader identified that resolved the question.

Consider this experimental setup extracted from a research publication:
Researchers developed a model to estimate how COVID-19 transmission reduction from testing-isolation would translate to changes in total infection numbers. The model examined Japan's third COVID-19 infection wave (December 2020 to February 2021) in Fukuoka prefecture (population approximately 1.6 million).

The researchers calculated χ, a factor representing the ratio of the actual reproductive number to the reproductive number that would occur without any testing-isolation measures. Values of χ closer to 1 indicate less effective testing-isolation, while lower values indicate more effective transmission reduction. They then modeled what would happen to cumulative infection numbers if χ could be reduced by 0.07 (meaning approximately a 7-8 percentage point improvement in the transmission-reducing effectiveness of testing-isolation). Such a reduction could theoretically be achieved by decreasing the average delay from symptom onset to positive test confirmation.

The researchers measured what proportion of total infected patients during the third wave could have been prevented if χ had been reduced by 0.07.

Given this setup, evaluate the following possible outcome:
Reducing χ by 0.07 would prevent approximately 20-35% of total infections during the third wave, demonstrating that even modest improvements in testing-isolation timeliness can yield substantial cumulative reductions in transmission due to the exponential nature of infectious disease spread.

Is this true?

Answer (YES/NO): NO